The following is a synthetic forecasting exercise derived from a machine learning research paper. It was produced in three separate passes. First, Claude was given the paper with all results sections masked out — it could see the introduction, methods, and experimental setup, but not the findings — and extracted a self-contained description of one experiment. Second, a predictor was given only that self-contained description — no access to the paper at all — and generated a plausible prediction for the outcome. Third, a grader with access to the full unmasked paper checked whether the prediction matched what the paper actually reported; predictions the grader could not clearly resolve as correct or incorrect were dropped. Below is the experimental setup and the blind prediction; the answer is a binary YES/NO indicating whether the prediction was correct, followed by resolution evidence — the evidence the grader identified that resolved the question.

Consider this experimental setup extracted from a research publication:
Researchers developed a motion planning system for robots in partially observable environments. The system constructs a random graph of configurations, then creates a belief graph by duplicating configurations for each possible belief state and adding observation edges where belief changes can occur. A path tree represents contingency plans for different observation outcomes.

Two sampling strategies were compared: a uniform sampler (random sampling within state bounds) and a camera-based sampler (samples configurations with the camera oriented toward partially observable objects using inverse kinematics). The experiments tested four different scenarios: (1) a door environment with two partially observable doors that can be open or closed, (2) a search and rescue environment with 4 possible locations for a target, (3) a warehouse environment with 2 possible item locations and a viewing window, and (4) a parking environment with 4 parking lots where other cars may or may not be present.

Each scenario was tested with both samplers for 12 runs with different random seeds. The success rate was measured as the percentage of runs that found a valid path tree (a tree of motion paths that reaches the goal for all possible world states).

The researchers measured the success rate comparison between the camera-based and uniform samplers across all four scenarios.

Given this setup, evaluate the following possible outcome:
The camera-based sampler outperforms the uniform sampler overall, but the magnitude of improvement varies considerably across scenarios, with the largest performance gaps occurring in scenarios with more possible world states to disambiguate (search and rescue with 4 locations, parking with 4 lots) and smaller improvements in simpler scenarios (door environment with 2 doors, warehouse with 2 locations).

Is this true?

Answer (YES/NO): NO